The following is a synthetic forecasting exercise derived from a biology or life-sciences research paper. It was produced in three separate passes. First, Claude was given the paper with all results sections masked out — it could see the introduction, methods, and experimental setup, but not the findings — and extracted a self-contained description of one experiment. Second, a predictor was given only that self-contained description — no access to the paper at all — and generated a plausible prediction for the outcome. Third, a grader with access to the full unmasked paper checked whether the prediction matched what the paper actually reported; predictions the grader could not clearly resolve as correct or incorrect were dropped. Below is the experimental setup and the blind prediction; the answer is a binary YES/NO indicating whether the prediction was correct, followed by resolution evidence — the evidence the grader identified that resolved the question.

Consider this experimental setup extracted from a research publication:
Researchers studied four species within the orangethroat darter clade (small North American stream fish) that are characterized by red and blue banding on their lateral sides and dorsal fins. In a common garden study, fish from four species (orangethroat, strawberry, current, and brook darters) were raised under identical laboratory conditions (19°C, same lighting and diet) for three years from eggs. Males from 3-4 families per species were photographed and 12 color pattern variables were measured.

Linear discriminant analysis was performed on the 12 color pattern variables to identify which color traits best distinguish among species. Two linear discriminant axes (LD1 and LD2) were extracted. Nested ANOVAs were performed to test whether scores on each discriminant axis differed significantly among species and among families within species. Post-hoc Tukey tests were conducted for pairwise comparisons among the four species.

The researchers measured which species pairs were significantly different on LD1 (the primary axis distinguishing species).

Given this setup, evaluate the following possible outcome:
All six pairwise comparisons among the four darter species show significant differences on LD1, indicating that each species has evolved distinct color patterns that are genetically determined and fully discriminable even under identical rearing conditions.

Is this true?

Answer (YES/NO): NO